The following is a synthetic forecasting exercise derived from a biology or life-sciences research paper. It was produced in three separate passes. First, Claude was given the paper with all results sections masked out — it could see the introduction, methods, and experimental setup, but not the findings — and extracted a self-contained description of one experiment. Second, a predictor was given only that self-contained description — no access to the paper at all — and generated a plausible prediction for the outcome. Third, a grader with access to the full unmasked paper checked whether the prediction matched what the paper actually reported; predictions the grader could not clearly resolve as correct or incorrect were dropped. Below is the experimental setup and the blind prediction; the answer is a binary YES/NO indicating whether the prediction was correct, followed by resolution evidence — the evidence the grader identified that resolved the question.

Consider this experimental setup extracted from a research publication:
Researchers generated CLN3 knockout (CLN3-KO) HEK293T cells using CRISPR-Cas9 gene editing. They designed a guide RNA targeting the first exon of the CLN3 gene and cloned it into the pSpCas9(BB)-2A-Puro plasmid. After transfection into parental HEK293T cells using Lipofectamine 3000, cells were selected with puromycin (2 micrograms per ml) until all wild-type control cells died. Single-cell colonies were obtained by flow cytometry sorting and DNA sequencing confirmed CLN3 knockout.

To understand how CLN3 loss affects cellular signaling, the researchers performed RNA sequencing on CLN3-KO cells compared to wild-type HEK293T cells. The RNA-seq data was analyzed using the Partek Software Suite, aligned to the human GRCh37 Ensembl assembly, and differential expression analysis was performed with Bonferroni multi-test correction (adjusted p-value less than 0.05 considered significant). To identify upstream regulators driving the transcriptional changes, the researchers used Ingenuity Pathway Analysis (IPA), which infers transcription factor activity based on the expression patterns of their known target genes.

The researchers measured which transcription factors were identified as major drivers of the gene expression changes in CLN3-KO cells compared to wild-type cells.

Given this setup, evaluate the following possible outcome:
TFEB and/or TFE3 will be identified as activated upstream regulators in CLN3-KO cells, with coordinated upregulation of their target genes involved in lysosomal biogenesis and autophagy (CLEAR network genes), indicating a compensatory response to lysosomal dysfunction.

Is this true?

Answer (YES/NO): NO